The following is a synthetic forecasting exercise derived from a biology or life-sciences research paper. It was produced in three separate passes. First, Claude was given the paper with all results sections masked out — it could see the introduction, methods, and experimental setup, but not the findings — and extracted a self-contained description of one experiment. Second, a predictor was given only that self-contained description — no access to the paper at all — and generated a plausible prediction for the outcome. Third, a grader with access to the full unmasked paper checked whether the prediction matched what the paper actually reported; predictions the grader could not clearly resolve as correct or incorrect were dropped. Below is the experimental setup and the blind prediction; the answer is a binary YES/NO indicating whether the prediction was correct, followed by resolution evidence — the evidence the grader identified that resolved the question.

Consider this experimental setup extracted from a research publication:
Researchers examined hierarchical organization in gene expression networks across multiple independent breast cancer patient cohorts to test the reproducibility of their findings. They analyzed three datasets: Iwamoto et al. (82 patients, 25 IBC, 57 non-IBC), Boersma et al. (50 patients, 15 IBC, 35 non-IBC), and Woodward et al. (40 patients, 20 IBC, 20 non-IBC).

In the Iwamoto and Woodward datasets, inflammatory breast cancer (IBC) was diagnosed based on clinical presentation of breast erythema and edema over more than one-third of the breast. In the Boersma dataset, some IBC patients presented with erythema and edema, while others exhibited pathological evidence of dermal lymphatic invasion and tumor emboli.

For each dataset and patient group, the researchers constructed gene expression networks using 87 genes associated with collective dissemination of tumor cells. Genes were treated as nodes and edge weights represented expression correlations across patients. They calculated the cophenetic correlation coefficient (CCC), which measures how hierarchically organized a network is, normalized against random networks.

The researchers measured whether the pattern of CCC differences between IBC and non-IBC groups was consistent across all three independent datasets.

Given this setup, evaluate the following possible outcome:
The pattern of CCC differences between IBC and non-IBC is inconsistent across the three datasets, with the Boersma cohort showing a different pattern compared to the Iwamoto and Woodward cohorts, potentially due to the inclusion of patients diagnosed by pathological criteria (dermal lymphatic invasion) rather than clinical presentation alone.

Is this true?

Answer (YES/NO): NO